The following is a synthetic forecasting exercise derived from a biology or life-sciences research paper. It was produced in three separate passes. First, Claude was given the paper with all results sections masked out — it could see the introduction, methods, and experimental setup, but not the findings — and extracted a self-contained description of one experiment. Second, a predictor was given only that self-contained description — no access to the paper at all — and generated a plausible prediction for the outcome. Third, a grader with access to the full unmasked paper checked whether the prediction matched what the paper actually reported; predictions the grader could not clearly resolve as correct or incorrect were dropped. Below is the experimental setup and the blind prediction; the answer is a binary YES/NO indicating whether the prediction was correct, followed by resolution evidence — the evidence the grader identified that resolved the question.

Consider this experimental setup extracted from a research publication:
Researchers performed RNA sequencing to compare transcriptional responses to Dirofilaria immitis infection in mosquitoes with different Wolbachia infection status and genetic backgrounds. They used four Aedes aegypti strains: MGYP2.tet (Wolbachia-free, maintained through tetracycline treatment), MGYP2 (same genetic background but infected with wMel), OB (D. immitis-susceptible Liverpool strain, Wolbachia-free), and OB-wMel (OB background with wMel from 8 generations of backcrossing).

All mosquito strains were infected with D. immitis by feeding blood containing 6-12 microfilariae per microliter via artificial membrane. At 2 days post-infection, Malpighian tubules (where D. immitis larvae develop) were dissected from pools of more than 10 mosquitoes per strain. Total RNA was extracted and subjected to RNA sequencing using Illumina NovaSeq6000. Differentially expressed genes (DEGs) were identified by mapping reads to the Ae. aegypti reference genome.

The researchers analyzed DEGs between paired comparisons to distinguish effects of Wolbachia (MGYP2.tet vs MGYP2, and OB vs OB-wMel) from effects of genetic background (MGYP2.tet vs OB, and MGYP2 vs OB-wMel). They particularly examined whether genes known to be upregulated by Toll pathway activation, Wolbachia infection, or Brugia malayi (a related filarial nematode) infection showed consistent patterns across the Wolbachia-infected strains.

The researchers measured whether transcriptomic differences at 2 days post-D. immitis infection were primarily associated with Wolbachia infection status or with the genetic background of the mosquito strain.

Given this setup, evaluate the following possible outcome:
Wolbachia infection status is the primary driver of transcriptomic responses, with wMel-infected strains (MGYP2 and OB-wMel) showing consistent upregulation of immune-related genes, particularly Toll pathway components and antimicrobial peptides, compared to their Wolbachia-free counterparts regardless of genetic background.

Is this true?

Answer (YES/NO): NO